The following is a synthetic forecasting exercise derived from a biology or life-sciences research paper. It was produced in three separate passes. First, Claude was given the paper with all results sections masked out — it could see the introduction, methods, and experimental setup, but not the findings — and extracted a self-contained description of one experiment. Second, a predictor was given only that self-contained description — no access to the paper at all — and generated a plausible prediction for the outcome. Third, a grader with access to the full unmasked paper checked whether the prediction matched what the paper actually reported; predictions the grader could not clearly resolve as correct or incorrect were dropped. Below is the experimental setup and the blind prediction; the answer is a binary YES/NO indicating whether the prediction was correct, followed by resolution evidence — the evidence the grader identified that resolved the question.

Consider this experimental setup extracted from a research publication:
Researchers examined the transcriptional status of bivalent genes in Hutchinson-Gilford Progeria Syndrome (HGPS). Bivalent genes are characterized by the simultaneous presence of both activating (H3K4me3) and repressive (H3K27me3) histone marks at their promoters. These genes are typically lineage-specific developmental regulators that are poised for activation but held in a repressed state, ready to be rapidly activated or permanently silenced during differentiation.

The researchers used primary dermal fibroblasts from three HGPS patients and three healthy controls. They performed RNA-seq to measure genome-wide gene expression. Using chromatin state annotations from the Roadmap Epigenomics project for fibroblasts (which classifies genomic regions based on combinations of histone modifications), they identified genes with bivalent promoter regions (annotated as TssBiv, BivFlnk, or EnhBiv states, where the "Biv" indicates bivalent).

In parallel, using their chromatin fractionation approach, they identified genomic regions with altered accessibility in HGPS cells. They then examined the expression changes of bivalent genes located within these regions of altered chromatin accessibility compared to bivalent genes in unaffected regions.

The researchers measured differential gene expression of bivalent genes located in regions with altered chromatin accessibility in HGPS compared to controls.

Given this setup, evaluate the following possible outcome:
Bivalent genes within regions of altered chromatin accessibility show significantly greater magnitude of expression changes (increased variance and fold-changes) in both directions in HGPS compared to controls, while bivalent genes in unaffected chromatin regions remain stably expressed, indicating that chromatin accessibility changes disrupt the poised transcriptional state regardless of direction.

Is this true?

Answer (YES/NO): NO